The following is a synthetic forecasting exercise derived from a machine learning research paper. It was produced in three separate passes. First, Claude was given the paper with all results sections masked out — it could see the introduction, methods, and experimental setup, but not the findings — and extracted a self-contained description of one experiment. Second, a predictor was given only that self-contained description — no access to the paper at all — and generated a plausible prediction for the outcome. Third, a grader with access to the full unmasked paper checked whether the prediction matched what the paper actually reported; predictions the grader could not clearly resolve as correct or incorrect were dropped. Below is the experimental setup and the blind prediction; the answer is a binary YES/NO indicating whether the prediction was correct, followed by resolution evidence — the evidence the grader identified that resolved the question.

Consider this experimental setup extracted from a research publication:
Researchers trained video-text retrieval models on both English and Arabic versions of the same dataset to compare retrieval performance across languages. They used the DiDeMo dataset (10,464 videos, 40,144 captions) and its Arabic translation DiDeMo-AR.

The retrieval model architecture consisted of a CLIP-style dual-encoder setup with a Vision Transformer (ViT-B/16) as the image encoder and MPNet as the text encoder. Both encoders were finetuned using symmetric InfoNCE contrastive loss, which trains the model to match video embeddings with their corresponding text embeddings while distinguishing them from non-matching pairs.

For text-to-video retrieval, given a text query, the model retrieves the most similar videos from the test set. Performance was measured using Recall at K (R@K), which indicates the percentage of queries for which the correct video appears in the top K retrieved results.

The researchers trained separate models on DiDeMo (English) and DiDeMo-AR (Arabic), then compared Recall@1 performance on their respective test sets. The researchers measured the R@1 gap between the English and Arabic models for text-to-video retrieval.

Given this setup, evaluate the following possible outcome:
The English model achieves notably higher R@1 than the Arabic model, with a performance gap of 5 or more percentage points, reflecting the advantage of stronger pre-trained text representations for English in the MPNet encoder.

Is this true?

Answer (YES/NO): NO